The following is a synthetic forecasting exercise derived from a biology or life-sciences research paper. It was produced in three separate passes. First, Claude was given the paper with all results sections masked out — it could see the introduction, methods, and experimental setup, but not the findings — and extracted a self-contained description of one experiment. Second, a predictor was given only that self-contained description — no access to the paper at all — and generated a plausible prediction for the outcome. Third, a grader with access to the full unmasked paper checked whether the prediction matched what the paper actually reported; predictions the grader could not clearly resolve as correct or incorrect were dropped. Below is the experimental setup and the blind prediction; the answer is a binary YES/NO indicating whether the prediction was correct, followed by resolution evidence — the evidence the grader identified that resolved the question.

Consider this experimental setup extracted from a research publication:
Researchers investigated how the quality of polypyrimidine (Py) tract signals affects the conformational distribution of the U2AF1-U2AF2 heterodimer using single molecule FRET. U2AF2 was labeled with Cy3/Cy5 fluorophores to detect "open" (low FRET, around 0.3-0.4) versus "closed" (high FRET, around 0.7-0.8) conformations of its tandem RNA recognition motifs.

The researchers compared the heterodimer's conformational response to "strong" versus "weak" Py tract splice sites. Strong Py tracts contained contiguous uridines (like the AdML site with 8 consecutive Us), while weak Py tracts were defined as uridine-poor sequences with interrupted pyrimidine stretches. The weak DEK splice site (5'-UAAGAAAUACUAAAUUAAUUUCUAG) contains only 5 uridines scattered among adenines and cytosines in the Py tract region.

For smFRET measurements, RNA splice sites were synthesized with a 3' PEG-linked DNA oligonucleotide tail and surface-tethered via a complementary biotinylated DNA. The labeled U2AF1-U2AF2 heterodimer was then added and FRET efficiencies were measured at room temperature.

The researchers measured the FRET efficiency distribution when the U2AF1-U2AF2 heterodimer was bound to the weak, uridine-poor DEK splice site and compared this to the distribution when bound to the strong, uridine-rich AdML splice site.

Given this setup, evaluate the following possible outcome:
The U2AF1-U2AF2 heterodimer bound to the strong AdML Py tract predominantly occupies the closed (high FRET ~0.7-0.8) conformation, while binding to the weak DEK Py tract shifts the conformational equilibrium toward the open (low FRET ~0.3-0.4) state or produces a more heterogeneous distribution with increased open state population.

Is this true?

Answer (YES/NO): NO